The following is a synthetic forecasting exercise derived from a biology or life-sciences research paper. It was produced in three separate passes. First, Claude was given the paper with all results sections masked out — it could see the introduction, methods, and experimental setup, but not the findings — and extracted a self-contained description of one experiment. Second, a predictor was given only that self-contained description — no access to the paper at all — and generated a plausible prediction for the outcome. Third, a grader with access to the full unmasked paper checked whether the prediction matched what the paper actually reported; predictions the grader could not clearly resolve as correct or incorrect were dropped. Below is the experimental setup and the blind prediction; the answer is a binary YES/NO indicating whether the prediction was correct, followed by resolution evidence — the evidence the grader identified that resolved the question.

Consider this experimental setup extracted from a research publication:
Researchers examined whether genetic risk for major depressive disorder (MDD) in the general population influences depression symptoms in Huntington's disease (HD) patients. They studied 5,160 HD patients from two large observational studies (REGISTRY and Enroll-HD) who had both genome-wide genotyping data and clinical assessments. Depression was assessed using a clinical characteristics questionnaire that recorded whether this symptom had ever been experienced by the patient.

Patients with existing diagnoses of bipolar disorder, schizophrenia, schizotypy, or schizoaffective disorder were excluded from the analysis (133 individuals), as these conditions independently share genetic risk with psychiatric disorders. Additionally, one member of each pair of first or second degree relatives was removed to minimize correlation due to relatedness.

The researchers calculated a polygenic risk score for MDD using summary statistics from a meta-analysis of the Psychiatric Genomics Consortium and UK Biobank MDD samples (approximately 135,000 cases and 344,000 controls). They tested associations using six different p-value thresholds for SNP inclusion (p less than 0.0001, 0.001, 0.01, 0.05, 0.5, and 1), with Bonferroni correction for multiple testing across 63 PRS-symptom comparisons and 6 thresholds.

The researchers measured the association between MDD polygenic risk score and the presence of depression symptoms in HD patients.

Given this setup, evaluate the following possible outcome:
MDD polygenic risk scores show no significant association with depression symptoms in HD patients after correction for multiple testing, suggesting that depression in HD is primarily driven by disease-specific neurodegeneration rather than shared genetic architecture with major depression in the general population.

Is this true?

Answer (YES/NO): NO